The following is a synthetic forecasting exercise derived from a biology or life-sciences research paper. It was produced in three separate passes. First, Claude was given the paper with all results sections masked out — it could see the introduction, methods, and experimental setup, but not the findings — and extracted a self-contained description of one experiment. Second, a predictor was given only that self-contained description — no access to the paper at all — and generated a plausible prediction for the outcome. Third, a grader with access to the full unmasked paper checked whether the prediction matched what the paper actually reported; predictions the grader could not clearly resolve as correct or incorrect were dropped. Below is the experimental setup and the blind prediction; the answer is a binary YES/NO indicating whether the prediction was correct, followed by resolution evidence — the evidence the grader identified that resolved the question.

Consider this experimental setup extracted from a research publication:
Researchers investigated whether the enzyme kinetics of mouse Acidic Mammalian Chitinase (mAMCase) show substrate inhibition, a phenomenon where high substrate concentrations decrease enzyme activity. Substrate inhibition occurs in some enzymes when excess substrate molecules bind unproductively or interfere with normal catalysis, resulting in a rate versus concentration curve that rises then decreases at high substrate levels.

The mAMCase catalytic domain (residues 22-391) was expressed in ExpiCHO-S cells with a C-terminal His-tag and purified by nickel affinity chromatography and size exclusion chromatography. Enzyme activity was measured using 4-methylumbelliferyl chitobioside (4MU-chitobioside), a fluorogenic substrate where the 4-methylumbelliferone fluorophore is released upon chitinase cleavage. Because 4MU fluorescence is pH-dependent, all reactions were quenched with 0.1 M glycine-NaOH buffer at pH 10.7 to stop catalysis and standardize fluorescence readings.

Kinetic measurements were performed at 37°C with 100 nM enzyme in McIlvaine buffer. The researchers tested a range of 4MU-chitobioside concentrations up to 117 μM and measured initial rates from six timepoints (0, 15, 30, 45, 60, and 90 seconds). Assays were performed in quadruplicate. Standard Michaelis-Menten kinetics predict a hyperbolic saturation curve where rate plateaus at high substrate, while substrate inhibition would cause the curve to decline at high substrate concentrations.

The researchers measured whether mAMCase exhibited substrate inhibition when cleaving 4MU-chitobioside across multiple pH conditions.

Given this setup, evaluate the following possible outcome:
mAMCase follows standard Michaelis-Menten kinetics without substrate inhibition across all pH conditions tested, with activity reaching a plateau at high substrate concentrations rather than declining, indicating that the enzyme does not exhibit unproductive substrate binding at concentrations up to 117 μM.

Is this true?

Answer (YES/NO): NO